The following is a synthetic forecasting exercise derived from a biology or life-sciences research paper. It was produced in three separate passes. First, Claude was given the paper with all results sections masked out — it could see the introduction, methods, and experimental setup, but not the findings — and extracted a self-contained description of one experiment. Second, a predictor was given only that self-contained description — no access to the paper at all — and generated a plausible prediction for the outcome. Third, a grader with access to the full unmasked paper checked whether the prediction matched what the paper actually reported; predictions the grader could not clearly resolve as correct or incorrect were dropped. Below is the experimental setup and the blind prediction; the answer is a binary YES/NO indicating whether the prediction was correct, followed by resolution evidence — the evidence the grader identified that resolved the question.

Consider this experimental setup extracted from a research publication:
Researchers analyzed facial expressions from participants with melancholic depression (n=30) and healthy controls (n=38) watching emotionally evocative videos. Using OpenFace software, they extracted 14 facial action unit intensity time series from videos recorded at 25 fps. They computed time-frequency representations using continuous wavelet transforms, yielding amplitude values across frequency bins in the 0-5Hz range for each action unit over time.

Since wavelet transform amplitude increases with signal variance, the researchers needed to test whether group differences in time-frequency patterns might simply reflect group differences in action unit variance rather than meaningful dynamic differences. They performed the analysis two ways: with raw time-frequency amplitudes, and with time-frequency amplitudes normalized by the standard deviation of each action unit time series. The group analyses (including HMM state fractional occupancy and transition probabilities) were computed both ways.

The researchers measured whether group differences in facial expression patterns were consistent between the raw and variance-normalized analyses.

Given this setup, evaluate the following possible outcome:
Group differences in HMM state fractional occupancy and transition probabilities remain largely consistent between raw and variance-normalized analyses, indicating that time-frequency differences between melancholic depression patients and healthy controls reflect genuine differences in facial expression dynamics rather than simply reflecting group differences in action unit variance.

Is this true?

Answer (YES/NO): YES